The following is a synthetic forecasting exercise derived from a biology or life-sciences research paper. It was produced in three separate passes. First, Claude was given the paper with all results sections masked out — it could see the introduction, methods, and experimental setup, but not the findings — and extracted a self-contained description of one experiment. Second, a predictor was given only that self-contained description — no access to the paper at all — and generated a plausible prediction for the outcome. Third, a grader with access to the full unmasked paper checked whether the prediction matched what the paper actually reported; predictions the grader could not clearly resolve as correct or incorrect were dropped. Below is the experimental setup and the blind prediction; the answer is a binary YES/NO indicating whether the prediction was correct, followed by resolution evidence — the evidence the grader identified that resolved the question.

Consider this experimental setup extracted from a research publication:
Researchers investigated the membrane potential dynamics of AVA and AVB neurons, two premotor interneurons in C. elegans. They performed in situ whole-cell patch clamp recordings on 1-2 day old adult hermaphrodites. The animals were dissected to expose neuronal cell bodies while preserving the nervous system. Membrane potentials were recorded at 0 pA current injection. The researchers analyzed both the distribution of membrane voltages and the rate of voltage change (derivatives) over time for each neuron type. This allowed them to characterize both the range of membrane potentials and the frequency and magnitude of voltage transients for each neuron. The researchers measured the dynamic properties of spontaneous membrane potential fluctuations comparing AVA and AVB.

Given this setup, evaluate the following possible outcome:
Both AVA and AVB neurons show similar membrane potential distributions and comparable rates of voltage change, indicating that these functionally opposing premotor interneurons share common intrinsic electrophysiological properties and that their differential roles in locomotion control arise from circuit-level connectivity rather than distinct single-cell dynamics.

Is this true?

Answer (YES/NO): NO